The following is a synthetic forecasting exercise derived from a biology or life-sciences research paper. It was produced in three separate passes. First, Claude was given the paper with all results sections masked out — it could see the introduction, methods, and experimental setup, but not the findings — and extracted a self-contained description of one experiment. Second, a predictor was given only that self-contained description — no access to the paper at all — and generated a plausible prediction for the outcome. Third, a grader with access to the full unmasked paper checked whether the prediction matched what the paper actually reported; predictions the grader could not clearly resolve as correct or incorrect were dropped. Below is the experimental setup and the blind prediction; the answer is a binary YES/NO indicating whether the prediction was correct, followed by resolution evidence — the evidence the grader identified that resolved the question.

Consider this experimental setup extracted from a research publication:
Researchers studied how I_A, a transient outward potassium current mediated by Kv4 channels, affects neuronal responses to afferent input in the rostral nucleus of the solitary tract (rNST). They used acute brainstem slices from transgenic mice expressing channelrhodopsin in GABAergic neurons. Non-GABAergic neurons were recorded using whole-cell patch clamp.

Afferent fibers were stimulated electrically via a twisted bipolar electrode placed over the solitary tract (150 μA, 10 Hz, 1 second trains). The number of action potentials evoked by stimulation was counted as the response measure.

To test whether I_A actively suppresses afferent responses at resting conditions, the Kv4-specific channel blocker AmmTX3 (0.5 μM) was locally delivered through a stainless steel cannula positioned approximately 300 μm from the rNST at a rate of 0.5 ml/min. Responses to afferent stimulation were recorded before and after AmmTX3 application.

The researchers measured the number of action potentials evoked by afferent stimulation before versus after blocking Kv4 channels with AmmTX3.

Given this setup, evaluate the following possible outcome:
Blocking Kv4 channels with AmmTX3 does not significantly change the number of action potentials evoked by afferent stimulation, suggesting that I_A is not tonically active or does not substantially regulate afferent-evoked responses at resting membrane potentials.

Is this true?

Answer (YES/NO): NO